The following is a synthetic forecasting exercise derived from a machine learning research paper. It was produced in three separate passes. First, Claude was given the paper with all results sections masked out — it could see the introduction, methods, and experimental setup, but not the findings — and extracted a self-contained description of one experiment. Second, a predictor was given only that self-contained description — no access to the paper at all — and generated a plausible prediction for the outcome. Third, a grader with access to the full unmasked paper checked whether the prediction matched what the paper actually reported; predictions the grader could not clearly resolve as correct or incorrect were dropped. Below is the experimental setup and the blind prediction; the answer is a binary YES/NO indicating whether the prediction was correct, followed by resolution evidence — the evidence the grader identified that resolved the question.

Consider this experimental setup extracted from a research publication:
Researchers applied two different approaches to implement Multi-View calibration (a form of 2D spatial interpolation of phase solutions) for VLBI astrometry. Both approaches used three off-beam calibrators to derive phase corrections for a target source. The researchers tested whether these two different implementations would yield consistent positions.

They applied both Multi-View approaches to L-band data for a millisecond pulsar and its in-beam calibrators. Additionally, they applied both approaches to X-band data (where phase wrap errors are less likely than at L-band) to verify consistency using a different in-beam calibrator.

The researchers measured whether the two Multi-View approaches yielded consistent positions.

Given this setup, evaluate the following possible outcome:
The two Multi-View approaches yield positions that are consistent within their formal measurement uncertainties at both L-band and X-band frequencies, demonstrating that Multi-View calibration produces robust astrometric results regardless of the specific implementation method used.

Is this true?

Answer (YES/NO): YES